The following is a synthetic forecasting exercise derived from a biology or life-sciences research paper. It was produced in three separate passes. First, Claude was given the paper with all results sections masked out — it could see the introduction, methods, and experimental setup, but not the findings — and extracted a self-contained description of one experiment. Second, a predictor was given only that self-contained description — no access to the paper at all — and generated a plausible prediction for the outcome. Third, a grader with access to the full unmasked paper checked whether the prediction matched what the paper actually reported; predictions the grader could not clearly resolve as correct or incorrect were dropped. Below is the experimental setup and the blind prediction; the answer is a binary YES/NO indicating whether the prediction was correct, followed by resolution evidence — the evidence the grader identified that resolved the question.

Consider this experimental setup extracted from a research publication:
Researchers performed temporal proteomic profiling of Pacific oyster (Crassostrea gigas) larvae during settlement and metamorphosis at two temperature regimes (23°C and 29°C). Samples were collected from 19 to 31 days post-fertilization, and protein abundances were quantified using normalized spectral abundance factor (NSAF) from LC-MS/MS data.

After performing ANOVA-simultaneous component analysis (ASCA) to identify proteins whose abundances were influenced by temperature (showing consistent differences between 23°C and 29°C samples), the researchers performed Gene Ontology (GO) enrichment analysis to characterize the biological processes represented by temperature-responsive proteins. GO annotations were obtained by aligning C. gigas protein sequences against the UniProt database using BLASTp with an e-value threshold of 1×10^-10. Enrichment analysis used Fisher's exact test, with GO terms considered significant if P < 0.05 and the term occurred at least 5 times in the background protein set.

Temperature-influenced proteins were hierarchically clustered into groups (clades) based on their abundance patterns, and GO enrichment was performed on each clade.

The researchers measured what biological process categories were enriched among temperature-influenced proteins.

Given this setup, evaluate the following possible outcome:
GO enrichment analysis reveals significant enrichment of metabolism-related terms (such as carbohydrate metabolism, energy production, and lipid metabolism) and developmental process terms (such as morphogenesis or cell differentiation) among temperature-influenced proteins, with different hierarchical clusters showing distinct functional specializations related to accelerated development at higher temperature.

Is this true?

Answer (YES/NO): NO